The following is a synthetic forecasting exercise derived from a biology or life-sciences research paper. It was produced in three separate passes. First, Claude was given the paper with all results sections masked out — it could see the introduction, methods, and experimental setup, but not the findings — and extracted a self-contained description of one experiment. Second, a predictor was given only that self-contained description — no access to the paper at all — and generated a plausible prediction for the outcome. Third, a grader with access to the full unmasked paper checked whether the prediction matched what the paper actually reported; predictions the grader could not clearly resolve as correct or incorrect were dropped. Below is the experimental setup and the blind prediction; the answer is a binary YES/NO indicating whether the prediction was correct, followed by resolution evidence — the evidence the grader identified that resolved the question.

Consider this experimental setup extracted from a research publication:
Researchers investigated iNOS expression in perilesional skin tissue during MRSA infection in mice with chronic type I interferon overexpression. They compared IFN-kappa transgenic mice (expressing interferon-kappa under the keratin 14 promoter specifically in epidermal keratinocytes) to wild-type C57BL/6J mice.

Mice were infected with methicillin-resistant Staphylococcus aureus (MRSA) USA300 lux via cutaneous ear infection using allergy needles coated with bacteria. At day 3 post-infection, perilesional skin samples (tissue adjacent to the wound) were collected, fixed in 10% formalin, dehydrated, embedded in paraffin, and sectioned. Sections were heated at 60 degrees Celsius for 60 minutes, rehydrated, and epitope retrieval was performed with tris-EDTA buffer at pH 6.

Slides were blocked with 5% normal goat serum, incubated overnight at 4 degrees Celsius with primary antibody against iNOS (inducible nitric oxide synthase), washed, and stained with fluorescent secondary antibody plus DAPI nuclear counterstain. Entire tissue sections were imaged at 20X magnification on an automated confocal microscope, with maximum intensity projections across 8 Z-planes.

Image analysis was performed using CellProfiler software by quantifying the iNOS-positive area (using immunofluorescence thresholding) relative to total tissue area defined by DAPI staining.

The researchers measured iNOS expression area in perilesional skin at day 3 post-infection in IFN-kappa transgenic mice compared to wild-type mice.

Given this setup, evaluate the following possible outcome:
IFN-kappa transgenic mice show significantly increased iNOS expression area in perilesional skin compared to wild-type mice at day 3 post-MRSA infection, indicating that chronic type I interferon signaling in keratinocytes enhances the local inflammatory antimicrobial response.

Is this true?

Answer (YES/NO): YES